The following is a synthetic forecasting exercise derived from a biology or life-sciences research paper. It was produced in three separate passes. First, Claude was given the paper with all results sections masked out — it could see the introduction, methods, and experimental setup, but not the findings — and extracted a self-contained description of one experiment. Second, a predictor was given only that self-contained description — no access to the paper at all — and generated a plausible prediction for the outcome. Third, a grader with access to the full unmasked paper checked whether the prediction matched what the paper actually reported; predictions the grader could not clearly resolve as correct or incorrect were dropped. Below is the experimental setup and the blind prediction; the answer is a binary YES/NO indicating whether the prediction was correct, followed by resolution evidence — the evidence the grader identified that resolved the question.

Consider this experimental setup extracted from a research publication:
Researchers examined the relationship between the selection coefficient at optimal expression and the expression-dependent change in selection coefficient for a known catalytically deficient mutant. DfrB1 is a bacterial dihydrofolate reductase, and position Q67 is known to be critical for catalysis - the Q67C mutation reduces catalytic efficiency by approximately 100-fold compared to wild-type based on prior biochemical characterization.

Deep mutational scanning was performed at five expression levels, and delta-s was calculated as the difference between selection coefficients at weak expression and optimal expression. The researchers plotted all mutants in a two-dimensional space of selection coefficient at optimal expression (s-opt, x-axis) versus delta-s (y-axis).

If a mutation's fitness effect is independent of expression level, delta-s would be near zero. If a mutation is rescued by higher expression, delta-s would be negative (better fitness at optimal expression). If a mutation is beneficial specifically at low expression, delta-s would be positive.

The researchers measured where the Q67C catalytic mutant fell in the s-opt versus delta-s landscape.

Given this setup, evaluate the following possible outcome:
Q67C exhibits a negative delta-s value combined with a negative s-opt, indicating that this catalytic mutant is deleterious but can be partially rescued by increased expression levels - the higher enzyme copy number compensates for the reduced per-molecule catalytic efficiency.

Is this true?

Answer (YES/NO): NO